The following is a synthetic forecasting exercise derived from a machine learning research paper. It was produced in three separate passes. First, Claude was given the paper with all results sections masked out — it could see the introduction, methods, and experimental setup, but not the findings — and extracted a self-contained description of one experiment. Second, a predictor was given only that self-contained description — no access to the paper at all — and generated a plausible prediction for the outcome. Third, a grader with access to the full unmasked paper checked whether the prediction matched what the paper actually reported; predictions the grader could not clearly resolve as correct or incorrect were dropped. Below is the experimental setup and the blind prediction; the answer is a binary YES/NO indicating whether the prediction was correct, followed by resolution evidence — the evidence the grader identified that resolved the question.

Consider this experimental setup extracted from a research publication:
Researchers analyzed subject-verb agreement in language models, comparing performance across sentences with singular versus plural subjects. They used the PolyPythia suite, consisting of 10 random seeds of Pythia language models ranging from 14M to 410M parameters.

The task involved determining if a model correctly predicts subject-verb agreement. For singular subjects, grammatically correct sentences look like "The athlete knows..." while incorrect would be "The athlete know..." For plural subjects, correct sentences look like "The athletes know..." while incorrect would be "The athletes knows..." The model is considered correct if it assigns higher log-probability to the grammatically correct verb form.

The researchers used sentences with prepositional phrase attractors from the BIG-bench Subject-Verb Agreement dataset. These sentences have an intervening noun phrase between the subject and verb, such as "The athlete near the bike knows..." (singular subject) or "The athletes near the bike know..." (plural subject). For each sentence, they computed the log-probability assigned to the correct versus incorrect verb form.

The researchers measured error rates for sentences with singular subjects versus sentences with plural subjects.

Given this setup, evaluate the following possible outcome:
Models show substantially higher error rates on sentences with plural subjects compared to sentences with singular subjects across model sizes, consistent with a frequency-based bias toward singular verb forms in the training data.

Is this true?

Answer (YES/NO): NO